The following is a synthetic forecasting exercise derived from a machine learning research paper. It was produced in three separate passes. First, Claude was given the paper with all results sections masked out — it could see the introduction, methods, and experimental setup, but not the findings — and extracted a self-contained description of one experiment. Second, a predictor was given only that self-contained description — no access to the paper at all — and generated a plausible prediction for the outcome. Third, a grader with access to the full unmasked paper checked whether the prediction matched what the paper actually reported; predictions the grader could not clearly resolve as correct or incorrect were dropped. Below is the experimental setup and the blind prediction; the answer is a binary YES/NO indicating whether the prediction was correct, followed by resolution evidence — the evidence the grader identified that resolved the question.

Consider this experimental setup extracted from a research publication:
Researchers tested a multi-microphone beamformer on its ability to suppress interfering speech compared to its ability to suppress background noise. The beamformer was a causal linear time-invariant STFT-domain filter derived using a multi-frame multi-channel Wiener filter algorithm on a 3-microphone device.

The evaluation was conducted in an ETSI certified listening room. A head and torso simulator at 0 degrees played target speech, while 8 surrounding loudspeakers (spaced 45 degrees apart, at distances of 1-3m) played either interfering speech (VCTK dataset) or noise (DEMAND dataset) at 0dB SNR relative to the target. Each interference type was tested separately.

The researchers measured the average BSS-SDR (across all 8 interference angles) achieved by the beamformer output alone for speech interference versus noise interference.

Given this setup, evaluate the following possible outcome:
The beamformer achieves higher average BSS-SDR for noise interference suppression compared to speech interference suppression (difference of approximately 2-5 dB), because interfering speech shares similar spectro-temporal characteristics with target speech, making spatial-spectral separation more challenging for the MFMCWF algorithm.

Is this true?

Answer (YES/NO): YES